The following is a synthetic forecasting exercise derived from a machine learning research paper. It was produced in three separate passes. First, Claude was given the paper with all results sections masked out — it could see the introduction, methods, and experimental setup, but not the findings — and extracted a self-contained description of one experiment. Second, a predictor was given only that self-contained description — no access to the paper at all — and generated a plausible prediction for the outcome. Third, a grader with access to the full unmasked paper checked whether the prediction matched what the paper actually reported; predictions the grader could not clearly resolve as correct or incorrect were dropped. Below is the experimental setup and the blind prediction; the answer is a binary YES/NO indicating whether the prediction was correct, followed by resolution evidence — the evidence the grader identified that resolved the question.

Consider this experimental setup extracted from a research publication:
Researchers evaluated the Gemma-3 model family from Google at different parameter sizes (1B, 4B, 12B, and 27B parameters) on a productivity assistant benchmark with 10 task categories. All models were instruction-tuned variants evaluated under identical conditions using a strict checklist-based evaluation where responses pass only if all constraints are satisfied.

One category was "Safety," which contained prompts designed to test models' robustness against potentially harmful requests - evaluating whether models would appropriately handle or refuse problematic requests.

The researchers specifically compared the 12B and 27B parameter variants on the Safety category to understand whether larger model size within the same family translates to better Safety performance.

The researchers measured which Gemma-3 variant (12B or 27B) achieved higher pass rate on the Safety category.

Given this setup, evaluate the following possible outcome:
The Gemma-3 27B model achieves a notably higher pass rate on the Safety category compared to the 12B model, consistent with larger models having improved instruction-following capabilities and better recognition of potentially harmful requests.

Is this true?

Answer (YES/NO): NO